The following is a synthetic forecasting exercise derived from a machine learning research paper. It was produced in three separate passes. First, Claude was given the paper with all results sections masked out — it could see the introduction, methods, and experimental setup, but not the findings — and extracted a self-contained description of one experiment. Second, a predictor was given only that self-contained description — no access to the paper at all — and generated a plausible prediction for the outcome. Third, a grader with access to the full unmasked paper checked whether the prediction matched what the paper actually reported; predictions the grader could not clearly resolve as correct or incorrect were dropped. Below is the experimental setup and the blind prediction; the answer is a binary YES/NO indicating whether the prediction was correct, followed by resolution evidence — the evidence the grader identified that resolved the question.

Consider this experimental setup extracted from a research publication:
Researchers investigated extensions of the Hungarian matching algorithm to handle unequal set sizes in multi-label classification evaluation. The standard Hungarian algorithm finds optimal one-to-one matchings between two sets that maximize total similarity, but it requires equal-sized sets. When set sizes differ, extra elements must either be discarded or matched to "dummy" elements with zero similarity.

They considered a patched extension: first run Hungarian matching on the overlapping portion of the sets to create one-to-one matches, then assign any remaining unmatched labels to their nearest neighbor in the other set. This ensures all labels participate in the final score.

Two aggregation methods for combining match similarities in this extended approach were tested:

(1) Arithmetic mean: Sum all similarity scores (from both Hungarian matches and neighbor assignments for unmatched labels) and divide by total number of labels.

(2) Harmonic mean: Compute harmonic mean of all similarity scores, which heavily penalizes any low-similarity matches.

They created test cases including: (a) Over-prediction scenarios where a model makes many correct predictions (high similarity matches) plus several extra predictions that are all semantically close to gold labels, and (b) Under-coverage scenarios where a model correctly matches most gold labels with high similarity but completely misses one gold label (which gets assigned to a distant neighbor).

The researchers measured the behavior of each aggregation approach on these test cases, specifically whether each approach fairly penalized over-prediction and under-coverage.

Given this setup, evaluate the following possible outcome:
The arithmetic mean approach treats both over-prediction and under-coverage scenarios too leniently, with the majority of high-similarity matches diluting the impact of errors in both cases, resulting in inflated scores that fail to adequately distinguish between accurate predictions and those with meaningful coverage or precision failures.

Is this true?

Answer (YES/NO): YES